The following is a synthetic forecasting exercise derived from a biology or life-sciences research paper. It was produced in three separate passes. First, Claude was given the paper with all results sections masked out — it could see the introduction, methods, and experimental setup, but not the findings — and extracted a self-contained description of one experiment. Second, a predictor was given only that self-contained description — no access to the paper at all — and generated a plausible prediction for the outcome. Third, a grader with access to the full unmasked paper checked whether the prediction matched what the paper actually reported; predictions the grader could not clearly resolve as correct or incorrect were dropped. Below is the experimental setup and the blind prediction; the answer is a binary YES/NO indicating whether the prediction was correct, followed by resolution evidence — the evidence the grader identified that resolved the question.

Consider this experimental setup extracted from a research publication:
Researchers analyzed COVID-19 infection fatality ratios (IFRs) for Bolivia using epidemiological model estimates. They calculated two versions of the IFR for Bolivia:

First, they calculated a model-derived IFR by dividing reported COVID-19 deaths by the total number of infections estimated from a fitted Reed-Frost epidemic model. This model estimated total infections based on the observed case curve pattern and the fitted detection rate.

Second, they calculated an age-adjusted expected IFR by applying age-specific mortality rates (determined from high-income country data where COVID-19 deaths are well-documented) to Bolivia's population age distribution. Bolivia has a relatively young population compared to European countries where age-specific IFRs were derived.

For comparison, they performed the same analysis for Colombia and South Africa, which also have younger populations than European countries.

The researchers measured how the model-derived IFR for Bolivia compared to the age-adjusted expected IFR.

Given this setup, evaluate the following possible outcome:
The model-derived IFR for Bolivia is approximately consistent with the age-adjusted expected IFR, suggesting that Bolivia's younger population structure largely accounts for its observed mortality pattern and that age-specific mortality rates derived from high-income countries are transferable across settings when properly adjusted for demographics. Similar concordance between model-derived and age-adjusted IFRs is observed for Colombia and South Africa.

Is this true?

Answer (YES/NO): NO